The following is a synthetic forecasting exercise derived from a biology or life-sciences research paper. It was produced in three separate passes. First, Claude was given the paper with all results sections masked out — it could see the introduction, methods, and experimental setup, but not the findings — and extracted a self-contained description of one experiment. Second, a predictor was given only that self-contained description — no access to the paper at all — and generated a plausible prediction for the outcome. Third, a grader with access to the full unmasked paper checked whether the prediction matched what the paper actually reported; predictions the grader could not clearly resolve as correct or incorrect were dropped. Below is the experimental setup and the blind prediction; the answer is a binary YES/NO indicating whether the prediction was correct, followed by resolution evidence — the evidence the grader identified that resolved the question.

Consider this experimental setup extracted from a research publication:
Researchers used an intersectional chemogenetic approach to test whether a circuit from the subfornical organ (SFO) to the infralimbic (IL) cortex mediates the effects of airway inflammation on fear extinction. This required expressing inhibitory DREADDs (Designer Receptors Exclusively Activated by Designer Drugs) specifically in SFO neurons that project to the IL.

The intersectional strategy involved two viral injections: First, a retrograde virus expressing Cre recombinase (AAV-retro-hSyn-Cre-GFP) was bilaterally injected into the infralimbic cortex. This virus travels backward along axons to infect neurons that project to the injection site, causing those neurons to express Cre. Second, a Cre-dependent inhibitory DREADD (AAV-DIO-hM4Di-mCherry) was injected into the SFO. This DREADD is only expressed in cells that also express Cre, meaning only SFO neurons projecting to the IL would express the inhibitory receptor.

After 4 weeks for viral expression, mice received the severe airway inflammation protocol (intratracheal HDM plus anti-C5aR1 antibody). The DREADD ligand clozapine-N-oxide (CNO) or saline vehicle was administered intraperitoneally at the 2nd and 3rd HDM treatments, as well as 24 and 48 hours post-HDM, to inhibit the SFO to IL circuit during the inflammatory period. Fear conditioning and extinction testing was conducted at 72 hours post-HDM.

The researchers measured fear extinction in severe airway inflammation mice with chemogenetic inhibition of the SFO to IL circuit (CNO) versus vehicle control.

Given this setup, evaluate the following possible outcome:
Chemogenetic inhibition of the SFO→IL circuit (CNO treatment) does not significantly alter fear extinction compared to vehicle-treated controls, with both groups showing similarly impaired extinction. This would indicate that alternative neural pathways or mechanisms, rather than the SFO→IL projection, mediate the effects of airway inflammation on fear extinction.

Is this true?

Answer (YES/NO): NO